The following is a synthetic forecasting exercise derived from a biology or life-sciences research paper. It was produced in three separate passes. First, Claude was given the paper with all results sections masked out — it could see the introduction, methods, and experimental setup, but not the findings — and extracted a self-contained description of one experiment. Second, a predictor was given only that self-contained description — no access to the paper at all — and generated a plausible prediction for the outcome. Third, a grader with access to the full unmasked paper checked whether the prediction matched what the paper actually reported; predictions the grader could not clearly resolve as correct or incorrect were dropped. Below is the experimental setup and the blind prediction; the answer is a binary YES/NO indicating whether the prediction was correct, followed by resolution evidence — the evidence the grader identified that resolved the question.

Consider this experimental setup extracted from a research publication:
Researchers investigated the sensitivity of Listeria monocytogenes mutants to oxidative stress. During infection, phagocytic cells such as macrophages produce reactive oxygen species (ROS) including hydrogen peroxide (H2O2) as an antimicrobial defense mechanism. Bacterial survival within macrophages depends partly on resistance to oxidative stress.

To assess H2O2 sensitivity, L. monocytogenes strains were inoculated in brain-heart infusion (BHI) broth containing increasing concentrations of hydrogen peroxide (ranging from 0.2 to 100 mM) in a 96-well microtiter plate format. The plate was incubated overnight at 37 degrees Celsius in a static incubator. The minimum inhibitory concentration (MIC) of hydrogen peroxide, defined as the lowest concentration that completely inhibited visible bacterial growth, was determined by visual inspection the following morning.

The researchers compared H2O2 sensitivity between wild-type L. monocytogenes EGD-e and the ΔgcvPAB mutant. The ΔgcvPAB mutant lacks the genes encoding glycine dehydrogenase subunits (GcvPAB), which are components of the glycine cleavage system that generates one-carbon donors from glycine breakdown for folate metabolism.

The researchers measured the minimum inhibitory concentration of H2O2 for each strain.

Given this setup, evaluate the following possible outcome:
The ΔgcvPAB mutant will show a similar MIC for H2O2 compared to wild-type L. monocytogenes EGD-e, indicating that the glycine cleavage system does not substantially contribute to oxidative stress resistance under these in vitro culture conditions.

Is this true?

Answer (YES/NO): YES